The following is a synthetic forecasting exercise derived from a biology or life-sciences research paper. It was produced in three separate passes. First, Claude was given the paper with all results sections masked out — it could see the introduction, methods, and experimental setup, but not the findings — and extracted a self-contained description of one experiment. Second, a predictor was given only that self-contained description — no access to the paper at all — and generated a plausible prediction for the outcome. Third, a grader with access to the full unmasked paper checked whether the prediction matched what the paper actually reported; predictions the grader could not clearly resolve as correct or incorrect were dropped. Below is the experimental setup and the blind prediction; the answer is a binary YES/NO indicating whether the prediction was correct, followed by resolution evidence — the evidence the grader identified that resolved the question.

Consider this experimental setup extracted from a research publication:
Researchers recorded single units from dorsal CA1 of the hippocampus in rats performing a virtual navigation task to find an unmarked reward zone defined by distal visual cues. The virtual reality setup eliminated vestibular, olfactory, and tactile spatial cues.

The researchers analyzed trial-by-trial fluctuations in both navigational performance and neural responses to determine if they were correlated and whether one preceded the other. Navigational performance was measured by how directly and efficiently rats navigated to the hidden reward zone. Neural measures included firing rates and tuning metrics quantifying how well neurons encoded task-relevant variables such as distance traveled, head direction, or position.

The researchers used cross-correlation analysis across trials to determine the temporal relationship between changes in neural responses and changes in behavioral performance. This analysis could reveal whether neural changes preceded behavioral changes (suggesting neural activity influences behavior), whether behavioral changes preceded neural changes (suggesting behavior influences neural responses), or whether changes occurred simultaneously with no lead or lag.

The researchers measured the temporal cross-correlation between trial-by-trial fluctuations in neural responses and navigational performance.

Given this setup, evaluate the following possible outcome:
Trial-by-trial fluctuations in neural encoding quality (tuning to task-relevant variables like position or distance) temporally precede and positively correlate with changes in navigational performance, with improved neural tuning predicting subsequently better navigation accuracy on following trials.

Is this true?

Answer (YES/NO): YES